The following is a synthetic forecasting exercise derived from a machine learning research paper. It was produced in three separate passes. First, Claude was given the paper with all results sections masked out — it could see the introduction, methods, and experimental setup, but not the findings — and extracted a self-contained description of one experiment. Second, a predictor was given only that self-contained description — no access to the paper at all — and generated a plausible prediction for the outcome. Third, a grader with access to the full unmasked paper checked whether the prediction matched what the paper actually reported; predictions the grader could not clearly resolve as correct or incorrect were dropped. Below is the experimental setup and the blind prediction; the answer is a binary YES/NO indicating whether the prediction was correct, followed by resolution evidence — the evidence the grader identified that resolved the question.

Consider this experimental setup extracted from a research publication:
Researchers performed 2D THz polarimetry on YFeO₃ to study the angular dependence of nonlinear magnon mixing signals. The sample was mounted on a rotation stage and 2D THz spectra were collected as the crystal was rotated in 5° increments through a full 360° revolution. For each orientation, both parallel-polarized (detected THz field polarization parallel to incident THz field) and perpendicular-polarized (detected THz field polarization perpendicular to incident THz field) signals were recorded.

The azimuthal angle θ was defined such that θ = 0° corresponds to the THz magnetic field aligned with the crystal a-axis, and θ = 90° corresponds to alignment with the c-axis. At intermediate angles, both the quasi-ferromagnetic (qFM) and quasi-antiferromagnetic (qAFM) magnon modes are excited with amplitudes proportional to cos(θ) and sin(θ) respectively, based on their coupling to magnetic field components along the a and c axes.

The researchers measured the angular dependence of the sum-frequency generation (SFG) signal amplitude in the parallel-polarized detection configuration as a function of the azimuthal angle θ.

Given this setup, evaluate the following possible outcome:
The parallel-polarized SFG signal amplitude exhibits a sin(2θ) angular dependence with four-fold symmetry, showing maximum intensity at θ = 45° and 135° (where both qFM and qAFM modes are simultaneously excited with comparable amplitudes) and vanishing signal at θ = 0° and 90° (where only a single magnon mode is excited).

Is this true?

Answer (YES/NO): NO